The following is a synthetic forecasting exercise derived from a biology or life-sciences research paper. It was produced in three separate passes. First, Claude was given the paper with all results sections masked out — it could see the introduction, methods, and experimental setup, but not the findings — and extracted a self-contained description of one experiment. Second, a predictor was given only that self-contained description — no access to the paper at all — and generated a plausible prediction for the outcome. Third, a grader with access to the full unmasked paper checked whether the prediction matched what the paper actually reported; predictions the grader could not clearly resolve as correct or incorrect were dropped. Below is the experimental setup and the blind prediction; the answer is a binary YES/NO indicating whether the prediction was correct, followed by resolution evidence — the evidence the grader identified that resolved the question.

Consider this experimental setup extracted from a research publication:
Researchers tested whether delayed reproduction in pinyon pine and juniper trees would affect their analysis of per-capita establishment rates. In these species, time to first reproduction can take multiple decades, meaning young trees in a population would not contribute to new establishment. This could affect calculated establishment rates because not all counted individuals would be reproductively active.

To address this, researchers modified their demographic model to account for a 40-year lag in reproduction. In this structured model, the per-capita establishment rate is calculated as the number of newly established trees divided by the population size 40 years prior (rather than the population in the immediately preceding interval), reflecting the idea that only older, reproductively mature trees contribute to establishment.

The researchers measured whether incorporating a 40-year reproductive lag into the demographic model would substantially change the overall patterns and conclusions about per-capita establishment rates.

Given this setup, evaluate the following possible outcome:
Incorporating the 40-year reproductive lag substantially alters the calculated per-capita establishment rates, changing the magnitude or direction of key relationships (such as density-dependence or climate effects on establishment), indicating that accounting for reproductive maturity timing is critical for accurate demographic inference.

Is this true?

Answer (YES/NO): NO